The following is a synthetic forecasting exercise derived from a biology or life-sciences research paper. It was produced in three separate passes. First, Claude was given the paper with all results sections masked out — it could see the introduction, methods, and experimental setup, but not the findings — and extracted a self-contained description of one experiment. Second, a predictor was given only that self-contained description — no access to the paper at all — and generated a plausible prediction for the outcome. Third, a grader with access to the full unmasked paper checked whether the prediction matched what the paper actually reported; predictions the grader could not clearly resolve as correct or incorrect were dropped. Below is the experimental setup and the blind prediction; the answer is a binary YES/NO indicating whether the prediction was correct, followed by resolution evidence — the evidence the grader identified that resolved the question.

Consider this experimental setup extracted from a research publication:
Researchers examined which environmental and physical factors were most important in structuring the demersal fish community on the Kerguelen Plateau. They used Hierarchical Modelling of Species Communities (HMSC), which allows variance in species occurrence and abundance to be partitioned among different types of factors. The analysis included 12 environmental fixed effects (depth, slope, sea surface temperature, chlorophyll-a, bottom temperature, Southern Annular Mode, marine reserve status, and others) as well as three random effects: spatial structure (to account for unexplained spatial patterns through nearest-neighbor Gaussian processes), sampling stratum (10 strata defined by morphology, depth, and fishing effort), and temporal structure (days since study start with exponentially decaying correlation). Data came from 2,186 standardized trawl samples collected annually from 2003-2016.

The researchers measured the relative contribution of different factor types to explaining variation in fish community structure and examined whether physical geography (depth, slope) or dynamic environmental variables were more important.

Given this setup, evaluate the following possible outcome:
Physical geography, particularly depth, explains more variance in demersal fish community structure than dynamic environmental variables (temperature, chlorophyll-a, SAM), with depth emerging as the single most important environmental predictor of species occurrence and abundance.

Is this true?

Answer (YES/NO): YES